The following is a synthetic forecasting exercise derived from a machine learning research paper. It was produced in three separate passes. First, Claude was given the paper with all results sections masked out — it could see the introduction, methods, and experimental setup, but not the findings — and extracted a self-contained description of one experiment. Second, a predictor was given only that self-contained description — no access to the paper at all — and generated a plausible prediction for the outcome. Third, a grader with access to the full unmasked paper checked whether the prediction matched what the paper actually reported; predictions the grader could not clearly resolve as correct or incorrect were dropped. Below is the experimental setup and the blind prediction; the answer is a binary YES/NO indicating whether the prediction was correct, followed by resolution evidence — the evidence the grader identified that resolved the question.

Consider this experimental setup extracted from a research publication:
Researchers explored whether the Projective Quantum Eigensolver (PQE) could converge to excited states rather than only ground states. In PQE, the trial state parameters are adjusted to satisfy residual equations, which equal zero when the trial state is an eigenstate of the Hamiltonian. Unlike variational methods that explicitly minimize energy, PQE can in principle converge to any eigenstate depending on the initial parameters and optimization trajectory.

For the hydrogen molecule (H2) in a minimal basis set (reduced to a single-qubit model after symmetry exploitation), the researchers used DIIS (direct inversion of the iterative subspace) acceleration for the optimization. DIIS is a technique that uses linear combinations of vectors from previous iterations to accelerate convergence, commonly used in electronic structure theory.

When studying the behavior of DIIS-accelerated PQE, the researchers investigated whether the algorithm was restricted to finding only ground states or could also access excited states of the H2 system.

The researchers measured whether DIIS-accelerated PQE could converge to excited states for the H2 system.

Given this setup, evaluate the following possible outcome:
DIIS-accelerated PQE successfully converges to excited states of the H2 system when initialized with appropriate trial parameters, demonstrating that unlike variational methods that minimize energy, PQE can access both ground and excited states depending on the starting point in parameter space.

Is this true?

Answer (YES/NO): YES